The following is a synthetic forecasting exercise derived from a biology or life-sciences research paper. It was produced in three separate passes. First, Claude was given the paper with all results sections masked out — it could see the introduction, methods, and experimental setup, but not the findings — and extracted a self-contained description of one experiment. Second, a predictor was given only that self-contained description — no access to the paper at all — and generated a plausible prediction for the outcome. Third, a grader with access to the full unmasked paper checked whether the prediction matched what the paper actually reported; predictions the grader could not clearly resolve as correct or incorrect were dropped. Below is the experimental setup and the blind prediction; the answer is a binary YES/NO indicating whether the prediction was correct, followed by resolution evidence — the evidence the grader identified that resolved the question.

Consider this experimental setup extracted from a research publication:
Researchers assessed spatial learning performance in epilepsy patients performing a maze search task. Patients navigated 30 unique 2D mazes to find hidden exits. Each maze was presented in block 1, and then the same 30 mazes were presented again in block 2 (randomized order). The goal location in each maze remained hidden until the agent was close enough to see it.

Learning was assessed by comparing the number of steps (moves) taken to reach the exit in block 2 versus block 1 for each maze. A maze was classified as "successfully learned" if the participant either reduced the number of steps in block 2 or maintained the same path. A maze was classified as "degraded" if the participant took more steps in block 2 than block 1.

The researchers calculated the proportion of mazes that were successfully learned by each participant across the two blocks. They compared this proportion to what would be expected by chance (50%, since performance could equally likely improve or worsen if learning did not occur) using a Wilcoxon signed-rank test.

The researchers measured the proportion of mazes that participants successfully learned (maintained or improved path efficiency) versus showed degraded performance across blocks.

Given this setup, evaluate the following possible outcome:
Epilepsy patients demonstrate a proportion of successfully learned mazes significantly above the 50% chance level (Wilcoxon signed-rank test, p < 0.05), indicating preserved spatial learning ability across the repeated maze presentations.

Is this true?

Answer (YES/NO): YES